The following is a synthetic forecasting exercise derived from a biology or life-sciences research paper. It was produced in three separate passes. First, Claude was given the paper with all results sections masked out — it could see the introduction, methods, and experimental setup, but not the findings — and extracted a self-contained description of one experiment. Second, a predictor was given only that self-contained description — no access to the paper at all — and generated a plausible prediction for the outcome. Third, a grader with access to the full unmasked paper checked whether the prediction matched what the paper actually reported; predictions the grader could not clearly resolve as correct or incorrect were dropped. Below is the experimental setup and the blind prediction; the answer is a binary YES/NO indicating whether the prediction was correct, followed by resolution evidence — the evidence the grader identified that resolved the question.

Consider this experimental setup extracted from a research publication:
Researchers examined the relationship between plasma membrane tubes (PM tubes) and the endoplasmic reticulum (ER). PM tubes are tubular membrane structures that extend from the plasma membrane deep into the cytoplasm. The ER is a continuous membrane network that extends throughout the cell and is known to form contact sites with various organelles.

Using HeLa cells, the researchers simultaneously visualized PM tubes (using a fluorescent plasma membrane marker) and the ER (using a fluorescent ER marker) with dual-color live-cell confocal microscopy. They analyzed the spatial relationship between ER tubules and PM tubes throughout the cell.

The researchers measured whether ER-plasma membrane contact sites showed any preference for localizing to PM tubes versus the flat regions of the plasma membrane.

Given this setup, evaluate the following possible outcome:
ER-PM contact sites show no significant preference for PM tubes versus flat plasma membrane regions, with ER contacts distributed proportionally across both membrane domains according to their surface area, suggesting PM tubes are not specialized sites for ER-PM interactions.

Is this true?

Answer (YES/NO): NO